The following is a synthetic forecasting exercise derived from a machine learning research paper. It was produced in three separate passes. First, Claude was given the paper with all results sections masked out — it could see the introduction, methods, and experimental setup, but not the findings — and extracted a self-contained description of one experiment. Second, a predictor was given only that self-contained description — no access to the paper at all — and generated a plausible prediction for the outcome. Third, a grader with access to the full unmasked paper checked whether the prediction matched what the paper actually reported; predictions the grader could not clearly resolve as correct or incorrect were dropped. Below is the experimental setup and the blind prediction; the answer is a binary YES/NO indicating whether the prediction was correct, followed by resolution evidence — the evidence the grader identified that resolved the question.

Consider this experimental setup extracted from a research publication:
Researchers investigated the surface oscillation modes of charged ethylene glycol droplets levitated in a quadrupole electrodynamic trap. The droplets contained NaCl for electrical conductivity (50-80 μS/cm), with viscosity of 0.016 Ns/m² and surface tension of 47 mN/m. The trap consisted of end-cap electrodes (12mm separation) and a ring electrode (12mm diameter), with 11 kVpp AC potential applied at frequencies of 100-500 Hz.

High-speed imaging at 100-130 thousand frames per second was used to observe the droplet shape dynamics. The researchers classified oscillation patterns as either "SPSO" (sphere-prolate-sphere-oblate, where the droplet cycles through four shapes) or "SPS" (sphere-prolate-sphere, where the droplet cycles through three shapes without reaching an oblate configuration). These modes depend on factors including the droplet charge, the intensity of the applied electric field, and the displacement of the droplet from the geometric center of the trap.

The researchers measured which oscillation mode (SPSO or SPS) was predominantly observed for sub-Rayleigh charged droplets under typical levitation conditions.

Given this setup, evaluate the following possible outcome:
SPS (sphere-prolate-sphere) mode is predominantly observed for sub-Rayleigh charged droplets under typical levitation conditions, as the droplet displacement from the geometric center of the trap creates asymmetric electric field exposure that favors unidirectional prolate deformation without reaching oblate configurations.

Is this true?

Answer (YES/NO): NO